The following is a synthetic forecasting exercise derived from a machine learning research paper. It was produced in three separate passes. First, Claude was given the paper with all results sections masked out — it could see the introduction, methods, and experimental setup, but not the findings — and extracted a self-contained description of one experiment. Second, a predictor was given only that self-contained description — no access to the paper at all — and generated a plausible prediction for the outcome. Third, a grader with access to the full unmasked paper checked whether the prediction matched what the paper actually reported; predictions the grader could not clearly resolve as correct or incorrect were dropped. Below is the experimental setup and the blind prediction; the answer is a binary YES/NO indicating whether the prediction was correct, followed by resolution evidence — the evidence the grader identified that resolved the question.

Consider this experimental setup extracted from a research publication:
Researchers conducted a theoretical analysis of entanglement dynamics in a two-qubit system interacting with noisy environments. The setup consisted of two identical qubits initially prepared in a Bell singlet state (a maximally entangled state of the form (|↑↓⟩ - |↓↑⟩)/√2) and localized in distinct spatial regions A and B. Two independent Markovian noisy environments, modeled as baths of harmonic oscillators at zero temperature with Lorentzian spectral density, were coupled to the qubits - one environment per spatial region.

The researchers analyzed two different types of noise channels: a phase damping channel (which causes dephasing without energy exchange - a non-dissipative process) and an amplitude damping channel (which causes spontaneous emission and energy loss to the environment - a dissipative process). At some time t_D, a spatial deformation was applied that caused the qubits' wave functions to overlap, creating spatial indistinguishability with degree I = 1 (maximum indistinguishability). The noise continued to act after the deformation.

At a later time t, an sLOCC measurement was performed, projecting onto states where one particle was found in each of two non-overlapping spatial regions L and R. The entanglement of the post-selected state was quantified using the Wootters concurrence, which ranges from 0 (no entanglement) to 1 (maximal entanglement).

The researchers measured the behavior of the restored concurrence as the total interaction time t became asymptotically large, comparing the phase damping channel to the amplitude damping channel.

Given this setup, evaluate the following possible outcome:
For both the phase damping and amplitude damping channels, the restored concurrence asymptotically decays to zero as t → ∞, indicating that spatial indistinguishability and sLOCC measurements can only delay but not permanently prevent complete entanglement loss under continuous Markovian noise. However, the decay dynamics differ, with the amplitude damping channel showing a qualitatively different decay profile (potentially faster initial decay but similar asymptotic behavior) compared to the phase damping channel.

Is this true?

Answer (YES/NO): NO